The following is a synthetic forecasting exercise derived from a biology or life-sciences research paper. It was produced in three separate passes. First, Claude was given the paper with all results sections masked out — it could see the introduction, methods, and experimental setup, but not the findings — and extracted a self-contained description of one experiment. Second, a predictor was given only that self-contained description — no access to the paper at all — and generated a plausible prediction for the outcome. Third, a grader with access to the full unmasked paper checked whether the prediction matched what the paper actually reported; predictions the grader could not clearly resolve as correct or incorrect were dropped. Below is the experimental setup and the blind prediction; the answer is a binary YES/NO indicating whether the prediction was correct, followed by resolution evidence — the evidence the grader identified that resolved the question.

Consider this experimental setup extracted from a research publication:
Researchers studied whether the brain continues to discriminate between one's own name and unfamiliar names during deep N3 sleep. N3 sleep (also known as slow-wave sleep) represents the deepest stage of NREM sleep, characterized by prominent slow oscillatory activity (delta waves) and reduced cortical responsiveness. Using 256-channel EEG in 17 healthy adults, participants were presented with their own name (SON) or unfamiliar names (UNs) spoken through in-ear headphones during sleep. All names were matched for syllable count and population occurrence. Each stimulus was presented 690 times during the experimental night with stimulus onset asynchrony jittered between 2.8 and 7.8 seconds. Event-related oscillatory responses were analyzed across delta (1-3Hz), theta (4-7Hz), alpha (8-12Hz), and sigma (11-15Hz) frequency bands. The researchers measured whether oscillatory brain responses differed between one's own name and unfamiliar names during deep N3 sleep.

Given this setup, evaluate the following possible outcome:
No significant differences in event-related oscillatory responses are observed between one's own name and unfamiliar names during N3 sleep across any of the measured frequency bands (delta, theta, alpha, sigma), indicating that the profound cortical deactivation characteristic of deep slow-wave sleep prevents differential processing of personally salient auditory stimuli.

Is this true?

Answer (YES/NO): NO